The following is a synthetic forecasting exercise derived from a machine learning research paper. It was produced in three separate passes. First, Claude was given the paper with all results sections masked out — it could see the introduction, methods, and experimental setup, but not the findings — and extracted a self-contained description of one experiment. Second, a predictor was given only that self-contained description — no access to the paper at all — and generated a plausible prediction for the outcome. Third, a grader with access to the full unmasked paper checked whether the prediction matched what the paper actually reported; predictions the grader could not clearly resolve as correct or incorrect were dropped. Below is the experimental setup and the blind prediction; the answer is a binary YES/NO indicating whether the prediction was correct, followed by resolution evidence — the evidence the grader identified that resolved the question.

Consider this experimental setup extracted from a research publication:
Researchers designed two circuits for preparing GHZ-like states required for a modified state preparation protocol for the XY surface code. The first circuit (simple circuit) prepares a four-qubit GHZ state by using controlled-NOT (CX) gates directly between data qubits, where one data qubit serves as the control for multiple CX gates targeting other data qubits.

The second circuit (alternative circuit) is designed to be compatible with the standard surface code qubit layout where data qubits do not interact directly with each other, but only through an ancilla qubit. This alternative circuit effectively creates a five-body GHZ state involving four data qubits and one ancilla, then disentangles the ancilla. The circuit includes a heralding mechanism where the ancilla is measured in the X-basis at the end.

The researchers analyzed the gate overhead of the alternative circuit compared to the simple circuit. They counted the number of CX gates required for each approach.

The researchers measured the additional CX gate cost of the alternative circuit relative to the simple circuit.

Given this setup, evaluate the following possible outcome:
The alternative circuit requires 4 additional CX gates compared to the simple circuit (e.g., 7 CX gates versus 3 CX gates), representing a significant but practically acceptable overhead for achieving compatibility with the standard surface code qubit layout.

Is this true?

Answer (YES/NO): NO